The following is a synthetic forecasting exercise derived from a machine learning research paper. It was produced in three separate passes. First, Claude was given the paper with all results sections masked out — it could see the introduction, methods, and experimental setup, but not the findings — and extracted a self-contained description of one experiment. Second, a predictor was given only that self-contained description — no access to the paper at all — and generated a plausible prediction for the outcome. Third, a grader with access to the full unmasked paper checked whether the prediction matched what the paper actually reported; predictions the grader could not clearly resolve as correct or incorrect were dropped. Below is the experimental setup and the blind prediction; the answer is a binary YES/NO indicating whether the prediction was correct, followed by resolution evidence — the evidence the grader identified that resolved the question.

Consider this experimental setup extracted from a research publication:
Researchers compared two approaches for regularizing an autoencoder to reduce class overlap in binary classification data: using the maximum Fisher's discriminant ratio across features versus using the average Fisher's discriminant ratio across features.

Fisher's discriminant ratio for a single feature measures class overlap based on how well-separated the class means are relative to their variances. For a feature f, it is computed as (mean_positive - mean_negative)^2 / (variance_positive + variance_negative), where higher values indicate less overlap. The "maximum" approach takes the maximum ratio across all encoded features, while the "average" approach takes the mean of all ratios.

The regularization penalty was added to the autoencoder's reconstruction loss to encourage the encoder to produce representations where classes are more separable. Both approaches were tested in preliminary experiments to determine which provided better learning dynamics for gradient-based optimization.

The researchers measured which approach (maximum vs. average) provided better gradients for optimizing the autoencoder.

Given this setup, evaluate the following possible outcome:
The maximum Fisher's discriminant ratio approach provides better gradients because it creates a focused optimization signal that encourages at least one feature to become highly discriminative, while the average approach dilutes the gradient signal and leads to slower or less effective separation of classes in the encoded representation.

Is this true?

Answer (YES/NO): NO